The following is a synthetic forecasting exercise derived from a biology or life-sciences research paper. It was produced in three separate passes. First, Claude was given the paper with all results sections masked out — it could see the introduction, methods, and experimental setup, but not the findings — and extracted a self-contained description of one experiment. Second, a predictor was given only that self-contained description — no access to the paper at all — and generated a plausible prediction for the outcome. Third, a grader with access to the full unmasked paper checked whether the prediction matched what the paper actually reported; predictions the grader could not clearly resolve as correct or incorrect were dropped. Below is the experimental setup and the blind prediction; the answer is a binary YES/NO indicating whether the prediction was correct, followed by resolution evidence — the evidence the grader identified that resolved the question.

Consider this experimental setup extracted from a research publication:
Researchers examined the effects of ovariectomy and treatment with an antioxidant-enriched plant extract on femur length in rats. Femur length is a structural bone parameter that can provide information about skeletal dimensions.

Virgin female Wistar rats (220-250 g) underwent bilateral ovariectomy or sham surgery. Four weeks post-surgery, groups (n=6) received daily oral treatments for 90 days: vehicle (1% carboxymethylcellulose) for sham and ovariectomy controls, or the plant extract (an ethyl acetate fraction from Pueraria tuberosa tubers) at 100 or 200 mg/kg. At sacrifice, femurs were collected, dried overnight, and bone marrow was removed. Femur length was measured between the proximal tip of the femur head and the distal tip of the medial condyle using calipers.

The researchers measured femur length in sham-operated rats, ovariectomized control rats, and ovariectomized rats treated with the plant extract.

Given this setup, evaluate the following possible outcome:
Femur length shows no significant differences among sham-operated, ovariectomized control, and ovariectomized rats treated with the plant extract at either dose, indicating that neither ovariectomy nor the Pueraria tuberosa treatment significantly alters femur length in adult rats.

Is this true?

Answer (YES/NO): YES